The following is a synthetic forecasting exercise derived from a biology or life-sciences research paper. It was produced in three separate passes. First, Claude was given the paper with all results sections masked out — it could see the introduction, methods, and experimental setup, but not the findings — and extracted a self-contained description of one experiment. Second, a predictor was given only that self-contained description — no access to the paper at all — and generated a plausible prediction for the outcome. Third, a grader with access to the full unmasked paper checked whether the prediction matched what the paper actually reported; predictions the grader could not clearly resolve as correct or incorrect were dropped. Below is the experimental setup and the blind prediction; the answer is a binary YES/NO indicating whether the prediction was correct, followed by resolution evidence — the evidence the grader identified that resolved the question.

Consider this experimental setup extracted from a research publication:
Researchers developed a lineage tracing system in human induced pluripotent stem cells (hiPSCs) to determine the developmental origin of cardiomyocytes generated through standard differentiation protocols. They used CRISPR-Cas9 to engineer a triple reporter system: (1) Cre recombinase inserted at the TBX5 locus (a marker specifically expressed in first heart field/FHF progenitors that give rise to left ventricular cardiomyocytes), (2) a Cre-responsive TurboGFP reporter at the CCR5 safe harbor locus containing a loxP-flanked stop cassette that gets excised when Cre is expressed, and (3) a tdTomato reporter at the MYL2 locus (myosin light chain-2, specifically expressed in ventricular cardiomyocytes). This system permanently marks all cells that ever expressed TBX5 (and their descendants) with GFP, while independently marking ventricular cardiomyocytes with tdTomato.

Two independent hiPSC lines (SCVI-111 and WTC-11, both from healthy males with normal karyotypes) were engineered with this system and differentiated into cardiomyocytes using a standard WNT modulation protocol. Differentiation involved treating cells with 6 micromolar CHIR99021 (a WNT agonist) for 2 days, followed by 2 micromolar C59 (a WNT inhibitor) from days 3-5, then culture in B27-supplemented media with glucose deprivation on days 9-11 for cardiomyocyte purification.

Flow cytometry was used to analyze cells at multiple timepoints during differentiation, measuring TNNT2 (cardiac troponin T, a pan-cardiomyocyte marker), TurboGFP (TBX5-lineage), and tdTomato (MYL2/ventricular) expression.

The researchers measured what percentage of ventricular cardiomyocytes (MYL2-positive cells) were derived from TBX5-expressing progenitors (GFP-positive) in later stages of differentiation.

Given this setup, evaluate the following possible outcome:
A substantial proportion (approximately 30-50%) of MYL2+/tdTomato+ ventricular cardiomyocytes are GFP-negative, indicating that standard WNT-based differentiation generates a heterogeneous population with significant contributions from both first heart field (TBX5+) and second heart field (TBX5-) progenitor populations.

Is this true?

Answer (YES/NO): NO